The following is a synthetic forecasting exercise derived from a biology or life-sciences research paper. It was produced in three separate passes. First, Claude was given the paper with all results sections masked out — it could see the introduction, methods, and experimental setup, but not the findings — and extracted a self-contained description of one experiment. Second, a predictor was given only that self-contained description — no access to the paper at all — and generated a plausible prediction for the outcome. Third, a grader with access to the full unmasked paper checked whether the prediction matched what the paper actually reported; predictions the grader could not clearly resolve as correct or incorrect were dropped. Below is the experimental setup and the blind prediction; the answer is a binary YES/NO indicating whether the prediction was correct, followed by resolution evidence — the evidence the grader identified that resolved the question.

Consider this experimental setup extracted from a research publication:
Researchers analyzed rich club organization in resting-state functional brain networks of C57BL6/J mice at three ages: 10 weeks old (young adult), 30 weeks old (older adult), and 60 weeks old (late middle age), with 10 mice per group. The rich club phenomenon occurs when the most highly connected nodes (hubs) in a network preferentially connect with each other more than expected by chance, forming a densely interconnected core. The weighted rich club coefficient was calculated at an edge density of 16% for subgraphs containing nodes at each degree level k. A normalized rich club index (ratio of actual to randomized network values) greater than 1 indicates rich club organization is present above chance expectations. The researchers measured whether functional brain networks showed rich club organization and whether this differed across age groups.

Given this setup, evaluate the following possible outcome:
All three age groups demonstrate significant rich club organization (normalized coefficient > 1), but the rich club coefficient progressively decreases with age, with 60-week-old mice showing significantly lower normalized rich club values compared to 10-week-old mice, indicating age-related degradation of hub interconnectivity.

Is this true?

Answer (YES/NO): NO